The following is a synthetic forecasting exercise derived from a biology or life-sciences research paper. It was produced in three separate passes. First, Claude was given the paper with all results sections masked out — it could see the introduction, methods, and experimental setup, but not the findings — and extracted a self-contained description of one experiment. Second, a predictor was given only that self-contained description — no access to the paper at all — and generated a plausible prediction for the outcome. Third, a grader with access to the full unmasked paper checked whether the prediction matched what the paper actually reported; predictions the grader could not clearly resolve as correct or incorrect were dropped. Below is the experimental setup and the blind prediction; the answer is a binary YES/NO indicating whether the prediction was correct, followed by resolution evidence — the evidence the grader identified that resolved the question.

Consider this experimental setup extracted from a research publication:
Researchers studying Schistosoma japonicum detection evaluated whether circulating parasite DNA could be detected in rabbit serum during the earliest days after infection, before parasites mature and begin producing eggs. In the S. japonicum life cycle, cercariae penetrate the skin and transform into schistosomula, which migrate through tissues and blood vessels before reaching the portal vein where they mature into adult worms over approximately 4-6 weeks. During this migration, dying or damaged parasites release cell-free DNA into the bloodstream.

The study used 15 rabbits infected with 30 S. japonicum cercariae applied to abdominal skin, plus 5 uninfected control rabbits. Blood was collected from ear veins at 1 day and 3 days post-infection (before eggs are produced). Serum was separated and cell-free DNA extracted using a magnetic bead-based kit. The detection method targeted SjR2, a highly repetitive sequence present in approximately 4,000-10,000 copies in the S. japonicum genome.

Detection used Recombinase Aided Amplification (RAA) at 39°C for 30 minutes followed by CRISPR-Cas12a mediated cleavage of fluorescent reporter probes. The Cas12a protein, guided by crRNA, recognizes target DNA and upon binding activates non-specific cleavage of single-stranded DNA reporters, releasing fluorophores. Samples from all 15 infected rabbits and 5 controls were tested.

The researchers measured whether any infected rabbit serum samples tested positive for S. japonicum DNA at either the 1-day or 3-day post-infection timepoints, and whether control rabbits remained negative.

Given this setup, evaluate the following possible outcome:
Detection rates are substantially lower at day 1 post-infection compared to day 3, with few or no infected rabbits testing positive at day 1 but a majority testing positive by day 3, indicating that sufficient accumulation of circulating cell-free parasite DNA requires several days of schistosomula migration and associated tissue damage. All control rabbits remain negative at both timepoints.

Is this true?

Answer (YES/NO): YES